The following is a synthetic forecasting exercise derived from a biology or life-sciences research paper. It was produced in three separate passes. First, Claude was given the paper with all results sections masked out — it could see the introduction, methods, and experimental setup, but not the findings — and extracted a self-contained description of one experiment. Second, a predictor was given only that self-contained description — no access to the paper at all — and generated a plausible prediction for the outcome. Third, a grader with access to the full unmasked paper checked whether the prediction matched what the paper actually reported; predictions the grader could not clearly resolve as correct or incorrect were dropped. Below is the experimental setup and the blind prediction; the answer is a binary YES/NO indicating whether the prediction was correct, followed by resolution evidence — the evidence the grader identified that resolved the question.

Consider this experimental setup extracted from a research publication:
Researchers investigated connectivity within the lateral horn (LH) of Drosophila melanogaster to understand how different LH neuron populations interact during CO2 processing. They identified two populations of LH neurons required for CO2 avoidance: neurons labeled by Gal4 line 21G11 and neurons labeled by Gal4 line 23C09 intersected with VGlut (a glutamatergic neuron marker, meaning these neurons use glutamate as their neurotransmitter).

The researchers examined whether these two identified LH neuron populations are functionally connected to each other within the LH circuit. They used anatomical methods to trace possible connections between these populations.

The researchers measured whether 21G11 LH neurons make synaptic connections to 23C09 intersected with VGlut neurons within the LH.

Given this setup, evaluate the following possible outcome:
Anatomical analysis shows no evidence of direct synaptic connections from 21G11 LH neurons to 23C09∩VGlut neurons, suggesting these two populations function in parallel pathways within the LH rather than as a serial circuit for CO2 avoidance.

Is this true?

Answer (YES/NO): NO